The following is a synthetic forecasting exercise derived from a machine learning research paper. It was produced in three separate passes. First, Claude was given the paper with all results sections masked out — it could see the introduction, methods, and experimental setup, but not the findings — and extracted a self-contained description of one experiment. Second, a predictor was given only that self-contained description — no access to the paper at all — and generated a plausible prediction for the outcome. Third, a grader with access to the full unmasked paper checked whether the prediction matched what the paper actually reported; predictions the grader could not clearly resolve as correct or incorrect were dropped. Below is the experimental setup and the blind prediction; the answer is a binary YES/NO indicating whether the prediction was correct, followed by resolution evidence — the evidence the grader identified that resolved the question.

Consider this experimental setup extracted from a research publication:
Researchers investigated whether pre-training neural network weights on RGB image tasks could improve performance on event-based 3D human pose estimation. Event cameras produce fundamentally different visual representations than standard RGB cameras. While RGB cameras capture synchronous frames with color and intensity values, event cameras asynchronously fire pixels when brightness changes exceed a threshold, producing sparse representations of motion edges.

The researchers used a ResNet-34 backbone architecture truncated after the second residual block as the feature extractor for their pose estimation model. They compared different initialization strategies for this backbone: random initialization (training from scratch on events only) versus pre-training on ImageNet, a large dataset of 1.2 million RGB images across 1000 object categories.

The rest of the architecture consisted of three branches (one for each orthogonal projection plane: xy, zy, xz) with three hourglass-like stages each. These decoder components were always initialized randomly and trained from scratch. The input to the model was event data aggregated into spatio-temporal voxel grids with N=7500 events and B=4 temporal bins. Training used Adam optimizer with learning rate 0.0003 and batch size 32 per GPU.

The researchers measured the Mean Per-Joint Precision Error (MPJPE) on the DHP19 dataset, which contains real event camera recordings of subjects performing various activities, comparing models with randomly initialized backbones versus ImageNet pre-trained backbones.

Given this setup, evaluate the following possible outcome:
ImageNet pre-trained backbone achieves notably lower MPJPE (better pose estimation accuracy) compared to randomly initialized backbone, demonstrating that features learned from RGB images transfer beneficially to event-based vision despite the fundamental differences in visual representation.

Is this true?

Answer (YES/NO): NO